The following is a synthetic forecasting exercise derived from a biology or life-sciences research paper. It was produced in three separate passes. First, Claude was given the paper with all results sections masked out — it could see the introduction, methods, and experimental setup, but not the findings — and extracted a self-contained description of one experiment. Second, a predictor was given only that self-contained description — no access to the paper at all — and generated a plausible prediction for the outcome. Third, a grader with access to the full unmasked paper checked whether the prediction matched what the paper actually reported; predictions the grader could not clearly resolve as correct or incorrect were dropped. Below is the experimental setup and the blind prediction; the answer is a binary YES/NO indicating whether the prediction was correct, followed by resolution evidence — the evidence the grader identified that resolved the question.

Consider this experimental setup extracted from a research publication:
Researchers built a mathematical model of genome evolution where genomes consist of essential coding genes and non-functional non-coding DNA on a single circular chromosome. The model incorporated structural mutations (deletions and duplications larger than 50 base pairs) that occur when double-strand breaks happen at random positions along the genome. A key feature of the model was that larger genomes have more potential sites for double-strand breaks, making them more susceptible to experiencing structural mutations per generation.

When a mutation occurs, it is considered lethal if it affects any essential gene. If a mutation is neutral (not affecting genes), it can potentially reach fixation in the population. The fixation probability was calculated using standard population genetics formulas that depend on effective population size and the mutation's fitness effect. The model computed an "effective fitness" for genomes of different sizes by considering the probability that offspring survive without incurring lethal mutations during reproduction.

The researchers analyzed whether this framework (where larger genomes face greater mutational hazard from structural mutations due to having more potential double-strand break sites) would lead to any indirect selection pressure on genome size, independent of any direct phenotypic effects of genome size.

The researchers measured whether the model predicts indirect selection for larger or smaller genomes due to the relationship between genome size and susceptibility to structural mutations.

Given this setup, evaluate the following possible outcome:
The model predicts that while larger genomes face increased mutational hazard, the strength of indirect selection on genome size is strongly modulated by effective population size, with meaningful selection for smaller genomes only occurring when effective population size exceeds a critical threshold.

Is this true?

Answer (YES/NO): NO